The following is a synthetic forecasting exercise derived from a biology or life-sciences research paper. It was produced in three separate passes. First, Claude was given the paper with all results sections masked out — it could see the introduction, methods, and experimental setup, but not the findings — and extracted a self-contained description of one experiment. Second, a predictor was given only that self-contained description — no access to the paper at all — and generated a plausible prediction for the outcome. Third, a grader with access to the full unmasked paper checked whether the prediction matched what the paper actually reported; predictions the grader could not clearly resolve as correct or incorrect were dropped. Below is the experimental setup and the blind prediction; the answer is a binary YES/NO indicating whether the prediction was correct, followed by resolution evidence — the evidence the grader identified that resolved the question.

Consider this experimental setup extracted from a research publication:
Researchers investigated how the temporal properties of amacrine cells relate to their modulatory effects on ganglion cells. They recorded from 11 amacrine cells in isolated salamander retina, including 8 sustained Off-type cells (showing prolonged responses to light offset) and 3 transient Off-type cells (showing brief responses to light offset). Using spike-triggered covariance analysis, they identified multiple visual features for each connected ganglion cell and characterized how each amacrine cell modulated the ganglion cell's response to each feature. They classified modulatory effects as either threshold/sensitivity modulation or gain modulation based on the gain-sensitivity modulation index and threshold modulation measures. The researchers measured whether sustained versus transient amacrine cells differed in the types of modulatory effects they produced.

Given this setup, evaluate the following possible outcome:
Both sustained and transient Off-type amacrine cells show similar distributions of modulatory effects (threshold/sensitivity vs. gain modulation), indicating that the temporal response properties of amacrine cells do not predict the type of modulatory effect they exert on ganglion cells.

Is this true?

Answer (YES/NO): YES